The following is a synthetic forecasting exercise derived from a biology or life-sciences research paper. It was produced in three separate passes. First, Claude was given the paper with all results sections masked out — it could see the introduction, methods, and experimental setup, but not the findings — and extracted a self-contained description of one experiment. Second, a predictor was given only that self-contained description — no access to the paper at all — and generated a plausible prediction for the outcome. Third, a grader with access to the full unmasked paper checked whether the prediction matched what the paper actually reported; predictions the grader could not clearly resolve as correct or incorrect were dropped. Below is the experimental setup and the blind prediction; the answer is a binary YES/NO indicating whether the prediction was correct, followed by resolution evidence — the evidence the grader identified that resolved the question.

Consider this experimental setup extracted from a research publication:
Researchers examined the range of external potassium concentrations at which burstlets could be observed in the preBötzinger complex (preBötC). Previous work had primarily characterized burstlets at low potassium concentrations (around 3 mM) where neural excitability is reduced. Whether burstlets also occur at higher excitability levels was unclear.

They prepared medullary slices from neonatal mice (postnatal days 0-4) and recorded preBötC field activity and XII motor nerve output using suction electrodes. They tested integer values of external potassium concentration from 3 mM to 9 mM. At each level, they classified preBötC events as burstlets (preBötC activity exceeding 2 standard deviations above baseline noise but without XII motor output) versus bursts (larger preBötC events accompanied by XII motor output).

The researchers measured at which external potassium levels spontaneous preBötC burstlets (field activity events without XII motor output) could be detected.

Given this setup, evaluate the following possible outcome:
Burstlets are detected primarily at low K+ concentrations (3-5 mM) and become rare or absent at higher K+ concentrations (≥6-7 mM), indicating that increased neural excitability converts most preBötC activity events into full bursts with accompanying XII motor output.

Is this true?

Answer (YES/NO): NO